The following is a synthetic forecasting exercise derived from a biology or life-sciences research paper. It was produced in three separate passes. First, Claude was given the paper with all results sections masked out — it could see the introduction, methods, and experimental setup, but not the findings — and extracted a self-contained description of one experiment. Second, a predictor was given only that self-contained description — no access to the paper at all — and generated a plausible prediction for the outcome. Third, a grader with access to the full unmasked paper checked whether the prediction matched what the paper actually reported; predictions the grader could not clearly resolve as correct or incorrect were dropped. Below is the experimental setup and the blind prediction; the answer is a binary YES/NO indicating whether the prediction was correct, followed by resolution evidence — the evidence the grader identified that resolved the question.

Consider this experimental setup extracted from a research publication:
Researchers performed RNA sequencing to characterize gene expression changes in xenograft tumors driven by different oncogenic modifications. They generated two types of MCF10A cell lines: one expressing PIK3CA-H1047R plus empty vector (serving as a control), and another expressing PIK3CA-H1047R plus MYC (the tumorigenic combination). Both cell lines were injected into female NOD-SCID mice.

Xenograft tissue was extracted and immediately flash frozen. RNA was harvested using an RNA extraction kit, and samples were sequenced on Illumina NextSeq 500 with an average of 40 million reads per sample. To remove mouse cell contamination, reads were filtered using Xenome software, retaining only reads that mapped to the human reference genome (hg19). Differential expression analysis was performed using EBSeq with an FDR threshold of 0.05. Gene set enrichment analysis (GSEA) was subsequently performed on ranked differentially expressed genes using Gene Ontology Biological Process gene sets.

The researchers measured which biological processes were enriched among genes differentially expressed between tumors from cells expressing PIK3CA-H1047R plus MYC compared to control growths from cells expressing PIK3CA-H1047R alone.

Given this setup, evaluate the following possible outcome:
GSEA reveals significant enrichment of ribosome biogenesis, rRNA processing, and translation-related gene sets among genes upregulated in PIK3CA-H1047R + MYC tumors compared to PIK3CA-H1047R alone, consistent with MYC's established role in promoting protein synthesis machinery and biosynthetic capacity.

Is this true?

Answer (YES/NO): YES